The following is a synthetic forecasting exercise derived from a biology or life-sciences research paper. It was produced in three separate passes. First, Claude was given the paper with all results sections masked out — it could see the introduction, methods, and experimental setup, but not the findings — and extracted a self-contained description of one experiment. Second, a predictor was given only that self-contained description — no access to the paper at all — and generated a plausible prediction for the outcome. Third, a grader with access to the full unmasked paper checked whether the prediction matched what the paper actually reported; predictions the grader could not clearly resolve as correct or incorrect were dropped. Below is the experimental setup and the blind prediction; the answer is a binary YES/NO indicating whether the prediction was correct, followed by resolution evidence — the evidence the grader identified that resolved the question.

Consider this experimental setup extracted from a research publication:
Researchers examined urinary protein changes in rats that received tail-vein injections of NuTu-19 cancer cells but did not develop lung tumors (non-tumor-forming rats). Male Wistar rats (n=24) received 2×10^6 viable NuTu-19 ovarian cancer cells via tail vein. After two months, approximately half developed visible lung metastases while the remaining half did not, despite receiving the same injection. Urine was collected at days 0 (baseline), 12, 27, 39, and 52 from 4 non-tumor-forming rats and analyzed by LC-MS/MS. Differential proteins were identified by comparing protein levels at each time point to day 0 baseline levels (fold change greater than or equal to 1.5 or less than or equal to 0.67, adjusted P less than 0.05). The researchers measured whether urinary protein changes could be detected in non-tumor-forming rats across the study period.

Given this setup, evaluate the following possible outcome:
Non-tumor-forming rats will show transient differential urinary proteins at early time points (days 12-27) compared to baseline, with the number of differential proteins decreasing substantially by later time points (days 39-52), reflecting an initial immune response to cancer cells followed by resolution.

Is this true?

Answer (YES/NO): NO